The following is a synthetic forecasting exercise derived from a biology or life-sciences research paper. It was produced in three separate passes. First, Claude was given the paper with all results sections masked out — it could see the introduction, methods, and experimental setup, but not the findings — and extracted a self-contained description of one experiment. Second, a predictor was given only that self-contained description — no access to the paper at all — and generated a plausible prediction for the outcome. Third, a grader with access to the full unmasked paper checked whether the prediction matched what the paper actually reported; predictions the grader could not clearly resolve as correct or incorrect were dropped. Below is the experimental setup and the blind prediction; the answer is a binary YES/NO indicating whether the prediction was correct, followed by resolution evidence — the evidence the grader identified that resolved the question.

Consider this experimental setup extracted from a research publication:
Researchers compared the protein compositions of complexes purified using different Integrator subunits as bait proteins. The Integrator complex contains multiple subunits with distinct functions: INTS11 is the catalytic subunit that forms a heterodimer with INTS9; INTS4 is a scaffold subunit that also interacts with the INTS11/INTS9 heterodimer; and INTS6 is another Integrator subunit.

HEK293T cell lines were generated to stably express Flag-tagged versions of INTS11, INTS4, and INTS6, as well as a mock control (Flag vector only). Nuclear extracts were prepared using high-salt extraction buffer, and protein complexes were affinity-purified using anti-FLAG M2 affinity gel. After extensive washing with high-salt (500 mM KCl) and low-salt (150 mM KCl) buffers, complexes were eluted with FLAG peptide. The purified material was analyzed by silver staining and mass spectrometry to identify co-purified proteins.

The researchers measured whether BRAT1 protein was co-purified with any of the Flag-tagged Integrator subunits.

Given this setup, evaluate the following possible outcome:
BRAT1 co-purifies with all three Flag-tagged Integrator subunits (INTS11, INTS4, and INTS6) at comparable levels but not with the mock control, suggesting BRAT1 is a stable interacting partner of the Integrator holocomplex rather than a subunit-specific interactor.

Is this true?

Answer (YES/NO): NO